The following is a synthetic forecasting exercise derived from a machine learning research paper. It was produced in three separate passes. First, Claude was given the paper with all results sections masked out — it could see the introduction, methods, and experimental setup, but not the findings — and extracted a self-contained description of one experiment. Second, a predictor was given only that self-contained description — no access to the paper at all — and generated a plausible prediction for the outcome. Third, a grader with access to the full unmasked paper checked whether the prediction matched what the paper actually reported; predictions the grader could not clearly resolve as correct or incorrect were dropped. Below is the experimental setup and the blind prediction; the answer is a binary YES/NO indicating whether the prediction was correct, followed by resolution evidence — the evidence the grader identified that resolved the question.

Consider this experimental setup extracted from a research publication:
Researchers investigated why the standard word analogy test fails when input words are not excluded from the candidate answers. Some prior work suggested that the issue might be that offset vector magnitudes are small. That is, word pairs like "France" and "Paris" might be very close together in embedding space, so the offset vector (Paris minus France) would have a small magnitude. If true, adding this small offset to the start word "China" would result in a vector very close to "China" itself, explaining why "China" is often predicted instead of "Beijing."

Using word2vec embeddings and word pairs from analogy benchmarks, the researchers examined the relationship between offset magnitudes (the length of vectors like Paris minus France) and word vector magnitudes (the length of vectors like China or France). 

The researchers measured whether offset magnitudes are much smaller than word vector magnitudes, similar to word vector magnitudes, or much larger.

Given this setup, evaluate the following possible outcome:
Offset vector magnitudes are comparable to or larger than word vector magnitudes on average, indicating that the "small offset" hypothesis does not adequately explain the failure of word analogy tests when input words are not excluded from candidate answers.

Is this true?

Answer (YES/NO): YES